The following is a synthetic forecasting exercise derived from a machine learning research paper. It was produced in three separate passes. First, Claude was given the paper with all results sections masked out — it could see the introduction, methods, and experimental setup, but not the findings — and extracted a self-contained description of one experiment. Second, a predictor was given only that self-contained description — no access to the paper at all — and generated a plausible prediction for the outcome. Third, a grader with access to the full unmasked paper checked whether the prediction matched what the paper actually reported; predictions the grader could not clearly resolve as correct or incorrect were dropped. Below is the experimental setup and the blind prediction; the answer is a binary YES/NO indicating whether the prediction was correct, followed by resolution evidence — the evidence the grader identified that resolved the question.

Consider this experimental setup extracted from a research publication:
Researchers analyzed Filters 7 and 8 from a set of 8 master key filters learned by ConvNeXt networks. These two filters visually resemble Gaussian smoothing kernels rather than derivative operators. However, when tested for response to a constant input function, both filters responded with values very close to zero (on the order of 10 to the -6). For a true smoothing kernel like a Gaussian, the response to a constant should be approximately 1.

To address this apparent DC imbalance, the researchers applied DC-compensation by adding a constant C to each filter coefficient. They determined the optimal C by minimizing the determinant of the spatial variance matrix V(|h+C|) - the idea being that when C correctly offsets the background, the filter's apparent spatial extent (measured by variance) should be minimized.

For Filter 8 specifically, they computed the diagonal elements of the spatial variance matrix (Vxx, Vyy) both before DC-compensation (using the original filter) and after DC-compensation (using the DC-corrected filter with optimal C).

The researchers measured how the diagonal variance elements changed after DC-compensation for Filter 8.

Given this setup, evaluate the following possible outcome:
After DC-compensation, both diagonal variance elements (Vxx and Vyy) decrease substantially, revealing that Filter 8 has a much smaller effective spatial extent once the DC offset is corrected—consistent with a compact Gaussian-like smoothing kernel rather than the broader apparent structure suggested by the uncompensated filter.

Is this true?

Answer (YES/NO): YES